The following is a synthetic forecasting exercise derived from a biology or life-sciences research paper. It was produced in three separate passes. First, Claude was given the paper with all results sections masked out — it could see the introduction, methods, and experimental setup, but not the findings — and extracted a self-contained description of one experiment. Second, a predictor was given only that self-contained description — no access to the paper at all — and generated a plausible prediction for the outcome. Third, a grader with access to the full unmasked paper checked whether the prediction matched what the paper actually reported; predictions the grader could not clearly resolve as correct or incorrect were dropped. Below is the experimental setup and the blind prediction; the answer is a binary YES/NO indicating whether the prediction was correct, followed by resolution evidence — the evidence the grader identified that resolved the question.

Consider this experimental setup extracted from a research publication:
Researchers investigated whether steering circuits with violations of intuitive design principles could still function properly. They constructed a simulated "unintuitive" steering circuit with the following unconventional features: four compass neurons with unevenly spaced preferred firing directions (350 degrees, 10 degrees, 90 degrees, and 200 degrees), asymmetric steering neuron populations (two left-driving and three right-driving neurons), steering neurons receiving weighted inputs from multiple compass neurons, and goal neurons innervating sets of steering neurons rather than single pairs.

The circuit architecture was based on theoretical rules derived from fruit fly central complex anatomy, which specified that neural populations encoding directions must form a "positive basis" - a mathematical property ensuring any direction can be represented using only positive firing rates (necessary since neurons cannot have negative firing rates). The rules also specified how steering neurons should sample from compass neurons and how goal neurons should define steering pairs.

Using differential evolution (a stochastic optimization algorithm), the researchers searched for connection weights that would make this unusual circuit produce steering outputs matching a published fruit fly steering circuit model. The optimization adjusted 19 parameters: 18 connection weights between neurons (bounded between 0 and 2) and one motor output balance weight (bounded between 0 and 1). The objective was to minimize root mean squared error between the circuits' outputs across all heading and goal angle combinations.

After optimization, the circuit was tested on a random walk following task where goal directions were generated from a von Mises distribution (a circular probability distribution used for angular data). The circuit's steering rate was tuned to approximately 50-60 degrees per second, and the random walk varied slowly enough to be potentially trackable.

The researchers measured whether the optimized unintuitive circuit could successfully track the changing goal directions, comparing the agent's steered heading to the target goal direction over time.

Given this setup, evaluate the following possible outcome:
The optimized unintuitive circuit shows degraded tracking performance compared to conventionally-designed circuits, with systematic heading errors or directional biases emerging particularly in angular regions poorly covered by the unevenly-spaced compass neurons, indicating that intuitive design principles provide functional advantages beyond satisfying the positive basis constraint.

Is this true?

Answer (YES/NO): NO